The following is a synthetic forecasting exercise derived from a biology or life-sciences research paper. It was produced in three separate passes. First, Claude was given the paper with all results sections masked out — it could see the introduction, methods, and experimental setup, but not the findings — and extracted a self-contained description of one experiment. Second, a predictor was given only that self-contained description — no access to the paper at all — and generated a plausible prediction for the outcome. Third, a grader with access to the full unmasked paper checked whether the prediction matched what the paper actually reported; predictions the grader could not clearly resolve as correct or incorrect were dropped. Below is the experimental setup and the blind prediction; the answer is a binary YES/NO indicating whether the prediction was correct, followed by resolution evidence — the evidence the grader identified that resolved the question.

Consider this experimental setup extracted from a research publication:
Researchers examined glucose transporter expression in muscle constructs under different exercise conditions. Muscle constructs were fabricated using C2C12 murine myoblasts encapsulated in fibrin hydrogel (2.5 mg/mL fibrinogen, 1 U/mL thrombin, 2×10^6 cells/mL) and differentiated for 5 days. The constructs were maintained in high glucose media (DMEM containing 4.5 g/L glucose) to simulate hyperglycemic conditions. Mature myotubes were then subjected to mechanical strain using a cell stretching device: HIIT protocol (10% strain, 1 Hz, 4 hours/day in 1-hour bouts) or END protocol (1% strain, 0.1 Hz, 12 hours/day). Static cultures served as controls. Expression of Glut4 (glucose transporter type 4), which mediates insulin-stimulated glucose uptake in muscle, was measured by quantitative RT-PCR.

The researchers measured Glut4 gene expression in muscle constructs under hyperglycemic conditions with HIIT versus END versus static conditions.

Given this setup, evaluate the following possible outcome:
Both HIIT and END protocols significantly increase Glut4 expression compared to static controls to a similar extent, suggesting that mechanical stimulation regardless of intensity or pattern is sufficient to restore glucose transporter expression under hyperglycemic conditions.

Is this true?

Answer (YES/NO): NO